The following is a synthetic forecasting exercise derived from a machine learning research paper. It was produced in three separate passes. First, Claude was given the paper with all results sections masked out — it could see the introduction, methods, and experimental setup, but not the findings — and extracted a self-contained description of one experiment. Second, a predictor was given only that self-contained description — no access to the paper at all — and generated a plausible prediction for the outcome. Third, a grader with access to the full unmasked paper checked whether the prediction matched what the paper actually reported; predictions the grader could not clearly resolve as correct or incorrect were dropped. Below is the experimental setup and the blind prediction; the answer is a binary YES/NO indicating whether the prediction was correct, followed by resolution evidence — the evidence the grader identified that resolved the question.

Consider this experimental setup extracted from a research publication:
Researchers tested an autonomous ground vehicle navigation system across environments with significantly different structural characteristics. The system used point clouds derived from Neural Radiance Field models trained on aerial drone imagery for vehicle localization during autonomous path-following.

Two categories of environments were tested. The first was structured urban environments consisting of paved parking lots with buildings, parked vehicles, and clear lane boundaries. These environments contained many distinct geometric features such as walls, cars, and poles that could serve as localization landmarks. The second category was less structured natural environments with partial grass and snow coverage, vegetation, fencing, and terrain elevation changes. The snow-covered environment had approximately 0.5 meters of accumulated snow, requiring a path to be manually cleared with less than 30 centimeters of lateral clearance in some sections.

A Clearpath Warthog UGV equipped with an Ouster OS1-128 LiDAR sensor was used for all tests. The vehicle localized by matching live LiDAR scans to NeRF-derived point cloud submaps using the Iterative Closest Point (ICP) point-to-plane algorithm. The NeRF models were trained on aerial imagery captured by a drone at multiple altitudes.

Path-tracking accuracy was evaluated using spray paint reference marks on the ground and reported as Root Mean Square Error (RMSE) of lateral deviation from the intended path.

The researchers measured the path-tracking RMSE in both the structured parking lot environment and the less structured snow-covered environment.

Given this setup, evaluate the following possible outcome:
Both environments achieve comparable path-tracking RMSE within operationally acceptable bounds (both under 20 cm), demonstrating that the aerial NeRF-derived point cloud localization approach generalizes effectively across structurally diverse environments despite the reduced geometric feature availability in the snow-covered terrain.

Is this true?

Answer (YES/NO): YES